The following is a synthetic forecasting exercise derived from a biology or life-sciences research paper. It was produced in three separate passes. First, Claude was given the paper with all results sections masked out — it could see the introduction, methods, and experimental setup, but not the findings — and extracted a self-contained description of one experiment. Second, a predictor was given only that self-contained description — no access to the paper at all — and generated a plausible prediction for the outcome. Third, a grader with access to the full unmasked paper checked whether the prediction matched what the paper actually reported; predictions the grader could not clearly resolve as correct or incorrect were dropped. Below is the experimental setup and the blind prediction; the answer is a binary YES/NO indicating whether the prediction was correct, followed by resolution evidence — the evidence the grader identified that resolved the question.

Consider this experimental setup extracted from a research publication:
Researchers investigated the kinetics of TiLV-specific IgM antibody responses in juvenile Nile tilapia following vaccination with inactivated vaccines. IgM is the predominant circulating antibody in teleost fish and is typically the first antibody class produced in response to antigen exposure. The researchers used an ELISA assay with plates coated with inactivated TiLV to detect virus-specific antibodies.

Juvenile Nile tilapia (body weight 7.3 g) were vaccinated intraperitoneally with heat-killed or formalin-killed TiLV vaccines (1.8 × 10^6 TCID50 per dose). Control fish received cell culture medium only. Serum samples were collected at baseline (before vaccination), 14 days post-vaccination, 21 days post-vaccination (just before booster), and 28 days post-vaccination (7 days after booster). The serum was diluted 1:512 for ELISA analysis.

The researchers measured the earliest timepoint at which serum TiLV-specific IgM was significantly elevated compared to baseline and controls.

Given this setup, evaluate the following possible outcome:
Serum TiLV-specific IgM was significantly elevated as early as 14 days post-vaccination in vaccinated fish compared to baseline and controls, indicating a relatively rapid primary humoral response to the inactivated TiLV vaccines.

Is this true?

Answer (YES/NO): NO